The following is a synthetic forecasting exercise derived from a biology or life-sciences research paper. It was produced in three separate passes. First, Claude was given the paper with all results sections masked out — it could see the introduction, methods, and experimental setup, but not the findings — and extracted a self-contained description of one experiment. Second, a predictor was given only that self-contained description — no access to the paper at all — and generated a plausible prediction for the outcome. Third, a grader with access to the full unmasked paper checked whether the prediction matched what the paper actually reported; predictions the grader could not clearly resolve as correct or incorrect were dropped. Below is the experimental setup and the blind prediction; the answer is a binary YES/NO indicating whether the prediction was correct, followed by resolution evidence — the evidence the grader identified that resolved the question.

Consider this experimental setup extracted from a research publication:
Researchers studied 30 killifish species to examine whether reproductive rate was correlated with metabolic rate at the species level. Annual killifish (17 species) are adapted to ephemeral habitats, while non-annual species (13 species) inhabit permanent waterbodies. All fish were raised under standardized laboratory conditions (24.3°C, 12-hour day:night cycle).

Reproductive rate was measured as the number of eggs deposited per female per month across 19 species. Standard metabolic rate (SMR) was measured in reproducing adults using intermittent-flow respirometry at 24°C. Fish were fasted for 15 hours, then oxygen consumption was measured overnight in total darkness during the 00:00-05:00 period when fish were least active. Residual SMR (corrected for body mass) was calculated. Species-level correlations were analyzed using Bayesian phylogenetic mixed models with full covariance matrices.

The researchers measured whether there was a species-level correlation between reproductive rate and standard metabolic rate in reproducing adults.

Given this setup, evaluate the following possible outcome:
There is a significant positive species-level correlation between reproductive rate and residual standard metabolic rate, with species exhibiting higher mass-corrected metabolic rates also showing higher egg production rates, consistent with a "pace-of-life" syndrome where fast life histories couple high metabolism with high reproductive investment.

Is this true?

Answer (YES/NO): NO